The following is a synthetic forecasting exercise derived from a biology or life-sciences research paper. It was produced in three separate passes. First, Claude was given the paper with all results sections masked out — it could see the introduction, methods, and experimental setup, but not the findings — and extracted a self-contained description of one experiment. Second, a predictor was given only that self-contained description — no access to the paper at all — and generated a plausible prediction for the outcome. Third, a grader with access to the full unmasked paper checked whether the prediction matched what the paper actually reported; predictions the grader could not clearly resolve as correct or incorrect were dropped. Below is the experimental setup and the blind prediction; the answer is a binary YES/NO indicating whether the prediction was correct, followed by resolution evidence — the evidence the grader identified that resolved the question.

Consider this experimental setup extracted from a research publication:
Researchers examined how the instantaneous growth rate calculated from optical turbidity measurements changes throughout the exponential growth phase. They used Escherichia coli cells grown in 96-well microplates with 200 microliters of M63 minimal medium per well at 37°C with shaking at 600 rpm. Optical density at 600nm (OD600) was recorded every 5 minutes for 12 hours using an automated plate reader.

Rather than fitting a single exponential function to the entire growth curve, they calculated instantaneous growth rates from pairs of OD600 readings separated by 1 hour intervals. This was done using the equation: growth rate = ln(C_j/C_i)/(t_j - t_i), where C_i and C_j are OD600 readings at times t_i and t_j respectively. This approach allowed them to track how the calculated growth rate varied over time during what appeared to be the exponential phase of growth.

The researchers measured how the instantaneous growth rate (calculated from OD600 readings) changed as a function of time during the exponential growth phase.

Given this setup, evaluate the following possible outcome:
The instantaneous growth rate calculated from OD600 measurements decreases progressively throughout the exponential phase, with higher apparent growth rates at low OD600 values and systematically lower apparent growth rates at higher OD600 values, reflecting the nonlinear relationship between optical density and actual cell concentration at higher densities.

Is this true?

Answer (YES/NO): NO